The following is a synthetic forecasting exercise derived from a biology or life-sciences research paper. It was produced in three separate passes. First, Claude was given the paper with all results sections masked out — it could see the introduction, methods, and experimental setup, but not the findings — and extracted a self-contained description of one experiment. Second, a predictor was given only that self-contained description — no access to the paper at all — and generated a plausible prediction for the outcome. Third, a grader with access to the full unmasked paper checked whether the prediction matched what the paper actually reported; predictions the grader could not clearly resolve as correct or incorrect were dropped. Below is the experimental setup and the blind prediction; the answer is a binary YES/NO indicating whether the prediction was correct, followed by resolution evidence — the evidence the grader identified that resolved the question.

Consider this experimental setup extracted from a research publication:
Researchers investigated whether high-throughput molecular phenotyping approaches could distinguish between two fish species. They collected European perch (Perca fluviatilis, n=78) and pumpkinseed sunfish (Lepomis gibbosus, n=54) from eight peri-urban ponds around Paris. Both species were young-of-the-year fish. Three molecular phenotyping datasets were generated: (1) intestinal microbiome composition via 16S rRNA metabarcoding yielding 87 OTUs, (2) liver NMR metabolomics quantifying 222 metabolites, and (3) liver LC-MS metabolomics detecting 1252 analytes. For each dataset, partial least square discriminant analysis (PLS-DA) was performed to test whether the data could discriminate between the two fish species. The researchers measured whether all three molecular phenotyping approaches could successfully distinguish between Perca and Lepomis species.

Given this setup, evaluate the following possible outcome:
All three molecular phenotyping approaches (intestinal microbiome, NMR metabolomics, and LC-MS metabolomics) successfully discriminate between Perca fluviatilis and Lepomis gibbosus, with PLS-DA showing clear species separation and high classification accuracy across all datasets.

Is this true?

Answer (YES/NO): NO